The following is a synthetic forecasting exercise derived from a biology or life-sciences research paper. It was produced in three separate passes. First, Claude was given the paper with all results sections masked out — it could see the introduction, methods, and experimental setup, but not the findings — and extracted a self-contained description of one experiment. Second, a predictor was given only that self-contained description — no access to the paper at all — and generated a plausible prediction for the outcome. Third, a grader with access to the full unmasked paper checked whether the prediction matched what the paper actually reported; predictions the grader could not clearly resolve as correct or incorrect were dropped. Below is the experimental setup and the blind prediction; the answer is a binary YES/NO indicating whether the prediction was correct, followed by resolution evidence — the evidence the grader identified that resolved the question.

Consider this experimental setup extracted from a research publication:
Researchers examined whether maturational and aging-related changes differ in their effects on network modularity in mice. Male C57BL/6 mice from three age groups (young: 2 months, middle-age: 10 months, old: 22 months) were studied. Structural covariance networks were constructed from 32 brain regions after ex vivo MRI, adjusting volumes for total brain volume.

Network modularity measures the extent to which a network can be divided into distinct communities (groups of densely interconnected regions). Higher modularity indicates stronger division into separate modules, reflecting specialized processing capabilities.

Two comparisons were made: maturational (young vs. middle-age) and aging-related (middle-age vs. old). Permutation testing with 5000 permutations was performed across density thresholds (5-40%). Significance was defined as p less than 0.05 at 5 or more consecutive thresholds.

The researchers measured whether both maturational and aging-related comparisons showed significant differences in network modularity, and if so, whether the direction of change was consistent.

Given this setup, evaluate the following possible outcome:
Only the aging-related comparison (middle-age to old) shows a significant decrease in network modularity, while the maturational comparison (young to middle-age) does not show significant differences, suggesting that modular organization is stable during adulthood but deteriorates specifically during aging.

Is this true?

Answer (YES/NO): NO